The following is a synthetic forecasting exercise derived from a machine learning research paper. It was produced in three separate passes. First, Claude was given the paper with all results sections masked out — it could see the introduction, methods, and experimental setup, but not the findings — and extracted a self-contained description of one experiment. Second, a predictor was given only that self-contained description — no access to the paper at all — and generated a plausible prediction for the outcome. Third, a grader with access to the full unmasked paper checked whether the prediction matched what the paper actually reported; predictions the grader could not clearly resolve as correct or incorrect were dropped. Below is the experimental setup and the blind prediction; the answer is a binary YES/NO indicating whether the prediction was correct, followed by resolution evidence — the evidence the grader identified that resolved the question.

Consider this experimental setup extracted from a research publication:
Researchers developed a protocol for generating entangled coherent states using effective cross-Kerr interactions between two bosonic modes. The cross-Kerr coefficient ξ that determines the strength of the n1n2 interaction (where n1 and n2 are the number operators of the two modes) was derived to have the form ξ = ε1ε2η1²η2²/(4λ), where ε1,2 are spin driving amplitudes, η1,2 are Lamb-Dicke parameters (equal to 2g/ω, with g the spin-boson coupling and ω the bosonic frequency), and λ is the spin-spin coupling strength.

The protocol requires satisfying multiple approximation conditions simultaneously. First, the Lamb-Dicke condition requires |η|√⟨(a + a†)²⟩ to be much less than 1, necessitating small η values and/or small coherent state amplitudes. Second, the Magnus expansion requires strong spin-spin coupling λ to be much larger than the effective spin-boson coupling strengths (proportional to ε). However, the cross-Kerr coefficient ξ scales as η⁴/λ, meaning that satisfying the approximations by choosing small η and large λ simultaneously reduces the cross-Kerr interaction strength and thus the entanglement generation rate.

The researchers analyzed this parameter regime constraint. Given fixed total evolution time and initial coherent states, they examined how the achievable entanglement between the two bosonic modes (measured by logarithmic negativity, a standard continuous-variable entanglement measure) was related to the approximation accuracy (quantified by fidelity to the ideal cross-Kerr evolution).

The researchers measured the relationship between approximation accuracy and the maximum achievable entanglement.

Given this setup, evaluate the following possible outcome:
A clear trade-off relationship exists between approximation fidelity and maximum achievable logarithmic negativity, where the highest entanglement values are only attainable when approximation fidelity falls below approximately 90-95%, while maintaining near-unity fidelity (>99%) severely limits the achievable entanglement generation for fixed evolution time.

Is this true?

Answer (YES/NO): NO